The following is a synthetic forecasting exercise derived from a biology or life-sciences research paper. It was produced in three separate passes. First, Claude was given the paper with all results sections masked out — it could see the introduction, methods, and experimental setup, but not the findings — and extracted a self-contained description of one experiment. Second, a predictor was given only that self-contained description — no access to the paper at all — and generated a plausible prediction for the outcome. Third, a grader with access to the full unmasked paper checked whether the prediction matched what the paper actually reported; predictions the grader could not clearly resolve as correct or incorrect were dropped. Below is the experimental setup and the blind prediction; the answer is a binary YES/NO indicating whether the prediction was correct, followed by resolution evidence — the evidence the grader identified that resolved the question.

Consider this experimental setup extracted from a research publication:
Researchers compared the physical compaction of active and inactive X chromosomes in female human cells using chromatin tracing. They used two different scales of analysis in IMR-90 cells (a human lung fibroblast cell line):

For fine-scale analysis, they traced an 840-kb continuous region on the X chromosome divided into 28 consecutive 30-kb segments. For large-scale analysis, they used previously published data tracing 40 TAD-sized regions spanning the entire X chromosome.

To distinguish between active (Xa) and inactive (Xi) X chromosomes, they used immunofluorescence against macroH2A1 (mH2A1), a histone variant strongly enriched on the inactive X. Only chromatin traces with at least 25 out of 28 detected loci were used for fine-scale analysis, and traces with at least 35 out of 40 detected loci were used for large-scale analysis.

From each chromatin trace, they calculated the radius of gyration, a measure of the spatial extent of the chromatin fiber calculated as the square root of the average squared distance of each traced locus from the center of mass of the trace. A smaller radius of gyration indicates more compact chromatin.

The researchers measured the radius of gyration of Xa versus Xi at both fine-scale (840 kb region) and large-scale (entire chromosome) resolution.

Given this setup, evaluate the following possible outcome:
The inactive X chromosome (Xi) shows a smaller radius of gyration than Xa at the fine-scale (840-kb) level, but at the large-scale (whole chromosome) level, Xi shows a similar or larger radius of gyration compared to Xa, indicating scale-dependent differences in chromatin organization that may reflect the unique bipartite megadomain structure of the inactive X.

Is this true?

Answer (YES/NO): NO